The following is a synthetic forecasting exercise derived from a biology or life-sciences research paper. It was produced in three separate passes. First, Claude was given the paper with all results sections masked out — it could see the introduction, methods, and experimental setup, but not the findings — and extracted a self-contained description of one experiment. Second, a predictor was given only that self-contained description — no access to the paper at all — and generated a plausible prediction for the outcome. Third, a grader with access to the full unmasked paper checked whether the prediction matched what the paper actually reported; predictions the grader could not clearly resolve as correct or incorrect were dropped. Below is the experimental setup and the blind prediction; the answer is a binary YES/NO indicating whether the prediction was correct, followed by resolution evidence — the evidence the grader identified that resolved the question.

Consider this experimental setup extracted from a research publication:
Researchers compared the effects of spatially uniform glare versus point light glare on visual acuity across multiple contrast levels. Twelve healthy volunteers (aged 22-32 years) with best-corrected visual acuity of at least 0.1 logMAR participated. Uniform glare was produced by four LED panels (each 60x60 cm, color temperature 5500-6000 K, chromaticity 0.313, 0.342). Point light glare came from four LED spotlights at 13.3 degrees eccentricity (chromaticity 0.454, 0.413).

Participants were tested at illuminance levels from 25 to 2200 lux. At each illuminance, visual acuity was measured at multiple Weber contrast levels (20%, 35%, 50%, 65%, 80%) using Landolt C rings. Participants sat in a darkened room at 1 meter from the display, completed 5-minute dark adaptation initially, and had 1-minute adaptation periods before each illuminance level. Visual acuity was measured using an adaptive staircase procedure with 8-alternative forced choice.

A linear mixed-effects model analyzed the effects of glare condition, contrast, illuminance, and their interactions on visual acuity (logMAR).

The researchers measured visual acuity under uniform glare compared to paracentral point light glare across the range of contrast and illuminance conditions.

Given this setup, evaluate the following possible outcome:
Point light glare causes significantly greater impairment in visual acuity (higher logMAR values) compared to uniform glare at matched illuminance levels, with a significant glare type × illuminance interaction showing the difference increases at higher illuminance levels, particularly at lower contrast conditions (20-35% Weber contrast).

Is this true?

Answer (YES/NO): NO